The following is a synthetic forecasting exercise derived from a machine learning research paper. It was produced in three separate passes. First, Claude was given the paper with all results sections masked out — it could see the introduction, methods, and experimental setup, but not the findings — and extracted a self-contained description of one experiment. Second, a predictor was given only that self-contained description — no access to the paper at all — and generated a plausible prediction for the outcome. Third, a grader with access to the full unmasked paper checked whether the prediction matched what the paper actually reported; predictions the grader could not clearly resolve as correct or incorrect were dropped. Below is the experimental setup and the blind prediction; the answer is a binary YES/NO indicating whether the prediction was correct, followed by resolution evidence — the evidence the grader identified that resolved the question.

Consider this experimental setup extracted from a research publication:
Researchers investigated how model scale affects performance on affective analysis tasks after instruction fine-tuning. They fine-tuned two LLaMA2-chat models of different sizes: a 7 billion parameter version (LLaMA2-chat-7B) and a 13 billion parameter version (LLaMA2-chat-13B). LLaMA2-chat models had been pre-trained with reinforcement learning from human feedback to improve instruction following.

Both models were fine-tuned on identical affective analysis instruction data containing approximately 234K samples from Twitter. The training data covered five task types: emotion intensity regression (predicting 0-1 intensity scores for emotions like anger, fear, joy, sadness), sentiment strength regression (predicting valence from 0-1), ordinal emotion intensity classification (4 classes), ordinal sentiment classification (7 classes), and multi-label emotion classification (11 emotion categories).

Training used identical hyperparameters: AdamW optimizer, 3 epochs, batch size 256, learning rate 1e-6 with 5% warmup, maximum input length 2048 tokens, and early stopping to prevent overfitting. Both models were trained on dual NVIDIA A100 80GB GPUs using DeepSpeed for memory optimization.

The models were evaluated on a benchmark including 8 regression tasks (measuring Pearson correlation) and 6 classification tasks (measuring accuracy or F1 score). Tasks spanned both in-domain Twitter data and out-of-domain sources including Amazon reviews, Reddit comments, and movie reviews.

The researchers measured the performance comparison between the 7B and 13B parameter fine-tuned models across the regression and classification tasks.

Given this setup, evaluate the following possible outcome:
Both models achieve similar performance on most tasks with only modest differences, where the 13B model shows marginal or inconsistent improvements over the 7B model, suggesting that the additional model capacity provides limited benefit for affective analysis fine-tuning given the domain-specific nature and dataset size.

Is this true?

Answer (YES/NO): NO